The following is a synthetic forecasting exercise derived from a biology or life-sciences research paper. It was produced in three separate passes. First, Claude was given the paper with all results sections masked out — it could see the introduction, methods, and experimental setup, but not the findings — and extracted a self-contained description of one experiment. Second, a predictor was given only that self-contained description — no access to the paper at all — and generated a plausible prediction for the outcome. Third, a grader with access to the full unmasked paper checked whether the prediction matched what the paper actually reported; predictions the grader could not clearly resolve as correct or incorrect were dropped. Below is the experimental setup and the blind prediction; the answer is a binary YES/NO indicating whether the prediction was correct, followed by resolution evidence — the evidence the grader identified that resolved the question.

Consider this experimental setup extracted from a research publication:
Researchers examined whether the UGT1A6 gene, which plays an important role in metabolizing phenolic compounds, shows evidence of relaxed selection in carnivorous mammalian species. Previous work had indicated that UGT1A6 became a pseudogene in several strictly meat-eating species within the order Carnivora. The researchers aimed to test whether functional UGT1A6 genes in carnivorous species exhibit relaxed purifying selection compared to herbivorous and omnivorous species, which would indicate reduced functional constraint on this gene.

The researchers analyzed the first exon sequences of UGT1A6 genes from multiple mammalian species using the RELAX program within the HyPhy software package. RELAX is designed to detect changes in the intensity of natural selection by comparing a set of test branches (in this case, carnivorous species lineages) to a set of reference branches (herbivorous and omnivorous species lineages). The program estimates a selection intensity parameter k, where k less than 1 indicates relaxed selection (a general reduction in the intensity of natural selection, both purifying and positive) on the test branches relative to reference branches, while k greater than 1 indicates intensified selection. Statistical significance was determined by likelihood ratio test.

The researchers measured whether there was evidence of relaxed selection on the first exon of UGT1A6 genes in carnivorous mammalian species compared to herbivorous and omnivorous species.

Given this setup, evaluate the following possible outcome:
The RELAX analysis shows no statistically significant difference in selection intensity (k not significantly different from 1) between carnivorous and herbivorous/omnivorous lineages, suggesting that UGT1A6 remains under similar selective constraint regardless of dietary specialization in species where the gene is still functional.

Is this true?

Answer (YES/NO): YES